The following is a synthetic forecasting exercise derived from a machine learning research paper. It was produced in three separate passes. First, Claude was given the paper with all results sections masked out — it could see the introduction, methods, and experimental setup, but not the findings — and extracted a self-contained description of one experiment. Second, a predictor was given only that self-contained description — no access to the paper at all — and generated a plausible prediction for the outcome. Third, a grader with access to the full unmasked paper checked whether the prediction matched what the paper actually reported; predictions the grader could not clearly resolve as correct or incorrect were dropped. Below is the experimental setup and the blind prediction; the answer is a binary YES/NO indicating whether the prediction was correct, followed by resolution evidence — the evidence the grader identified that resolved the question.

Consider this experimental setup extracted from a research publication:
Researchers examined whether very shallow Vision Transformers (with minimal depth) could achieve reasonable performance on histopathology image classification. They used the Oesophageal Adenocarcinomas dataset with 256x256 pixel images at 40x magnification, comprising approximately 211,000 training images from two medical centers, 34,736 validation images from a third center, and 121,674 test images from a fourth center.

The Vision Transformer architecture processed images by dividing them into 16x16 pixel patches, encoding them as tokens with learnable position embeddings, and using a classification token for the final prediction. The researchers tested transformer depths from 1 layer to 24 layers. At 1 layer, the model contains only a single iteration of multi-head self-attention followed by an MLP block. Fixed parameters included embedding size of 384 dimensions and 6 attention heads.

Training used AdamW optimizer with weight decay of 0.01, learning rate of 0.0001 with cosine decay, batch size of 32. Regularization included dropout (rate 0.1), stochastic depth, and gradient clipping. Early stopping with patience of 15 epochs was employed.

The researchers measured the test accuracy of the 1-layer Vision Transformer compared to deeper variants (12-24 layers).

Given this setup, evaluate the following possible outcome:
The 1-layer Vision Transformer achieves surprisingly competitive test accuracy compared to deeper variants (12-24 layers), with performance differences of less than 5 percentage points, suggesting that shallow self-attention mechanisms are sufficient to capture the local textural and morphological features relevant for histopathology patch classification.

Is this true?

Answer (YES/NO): NO